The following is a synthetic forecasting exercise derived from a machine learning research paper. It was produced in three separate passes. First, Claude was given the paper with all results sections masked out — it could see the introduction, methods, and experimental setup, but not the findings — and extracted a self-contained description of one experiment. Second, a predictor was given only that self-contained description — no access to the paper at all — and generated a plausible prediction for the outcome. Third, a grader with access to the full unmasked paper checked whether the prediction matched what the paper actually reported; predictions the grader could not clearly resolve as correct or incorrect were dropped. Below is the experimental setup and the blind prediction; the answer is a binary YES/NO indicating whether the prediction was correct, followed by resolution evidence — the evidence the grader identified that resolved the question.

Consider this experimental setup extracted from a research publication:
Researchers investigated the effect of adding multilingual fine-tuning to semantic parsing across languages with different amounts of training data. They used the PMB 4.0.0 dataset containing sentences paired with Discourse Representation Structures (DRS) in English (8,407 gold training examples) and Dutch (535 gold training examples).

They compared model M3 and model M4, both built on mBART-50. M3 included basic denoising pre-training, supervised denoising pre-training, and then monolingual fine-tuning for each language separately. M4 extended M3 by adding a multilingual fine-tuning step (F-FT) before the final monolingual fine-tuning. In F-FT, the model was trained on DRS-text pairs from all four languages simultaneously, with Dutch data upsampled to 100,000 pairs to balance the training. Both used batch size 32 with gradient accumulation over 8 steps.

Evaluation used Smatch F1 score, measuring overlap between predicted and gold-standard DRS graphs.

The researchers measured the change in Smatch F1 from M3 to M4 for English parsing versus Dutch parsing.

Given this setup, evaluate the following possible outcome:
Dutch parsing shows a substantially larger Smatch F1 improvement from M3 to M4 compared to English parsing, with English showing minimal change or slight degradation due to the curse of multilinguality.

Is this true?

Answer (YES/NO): YES